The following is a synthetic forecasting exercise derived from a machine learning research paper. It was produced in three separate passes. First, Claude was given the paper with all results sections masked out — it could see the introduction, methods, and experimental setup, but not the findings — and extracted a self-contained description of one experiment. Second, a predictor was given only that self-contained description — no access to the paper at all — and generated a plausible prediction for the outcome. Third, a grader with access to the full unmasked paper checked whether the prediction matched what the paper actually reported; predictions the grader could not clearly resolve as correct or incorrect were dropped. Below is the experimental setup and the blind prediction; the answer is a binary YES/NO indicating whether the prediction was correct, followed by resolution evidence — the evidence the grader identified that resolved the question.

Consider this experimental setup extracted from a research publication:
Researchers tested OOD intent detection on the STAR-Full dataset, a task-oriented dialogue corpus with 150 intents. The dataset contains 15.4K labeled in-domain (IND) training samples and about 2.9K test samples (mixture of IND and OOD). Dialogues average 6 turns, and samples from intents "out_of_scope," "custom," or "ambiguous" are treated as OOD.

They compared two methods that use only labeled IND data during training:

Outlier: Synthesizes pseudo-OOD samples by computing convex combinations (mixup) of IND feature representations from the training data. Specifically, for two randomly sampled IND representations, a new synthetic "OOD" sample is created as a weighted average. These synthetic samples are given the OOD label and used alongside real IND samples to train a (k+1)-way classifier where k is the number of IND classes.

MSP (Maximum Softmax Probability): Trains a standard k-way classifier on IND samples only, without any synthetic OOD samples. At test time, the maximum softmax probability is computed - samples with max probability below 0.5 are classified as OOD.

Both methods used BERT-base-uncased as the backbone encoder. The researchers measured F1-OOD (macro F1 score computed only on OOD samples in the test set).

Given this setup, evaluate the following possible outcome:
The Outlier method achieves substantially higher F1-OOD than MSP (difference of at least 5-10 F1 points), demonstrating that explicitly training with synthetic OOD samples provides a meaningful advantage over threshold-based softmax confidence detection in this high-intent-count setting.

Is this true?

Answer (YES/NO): NO